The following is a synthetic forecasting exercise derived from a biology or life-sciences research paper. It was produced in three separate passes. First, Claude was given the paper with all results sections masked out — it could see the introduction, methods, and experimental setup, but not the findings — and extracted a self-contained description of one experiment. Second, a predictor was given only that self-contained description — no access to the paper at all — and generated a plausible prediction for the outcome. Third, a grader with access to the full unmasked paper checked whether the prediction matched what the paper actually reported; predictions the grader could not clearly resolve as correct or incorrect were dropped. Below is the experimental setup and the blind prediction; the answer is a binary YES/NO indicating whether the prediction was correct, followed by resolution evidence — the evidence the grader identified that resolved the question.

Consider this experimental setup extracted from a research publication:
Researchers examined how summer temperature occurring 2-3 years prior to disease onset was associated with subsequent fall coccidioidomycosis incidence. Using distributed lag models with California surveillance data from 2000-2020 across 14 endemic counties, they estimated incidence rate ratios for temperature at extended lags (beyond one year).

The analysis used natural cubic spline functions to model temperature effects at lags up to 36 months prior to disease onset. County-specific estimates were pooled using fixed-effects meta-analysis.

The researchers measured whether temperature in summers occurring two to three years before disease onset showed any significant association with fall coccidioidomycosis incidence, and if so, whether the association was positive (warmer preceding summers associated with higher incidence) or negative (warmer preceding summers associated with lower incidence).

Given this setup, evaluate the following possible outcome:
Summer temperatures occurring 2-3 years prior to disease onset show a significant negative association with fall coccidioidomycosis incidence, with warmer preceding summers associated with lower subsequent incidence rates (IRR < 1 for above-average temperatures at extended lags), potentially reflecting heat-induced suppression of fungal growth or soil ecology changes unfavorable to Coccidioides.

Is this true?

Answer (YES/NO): NO